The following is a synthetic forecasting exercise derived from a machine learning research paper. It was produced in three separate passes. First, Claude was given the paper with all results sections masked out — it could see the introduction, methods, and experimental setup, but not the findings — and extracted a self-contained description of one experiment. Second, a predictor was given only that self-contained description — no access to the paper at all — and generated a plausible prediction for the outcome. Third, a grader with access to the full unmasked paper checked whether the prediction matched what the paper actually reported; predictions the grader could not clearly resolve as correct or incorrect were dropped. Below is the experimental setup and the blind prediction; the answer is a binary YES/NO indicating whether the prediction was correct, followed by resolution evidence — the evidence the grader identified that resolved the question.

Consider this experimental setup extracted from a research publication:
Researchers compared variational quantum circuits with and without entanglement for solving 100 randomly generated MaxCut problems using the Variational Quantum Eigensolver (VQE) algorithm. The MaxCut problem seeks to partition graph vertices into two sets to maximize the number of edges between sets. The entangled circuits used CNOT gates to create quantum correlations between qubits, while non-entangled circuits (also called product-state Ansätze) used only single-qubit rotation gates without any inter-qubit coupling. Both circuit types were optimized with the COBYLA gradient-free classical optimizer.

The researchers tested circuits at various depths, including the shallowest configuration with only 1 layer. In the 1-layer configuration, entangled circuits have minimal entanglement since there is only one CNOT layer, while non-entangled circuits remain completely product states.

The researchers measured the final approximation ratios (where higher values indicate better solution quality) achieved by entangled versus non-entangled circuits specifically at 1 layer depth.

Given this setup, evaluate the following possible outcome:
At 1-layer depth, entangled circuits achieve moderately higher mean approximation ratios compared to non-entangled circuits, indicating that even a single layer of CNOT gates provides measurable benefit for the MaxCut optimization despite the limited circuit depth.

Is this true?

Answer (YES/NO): NO